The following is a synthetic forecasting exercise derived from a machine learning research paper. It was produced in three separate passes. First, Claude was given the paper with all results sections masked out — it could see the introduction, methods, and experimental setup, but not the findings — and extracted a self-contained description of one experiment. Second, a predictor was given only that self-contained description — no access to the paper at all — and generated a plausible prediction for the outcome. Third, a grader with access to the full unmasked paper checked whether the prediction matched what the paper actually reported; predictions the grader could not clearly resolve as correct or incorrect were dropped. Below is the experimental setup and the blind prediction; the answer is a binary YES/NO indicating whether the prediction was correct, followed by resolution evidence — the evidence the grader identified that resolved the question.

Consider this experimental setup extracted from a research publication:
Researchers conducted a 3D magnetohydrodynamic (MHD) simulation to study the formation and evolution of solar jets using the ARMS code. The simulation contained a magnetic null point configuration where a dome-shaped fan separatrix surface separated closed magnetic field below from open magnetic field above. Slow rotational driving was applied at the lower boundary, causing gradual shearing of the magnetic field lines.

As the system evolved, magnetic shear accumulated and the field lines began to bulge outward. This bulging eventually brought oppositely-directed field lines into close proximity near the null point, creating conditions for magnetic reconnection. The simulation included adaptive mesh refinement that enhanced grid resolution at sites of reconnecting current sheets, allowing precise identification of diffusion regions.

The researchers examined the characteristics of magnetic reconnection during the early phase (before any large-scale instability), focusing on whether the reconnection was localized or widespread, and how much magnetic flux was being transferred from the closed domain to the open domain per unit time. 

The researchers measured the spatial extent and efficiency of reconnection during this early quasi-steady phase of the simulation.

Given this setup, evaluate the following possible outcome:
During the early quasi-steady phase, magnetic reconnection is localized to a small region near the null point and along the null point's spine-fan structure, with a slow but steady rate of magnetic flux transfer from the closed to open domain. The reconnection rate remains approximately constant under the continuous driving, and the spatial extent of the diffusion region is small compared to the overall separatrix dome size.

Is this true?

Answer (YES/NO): YES